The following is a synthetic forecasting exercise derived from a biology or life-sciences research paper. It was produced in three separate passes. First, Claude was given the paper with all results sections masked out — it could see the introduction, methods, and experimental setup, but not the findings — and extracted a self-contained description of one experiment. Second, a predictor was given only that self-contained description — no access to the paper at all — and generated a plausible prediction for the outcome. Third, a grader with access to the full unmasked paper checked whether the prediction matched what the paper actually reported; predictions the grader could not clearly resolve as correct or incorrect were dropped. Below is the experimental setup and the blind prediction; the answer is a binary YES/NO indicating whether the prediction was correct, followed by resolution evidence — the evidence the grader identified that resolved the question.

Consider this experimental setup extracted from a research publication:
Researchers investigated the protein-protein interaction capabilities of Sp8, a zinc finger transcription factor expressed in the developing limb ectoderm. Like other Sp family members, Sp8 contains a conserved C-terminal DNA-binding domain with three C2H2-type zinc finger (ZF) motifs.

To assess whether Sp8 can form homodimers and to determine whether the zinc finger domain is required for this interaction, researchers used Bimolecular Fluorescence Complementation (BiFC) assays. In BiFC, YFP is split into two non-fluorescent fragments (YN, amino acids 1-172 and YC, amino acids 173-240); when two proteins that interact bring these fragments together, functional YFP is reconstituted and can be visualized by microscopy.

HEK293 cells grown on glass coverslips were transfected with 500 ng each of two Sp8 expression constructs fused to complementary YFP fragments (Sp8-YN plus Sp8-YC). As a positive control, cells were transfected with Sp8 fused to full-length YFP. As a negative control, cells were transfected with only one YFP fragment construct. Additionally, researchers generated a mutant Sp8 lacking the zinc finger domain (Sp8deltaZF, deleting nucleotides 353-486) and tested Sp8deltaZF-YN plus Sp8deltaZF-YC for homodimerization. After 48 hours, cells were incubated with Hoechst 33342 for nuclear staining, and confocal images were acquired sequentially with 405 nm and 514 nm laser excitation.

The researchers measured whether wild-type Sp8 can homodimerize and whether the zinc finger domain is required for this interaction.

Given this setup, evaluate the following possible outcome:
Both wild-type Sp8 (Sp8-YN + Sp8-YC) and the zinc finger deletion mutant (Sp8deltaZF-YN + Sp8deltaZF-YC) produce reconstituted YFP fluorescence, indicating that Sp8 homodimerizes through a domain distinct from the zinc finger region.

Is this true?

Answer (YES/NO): NO